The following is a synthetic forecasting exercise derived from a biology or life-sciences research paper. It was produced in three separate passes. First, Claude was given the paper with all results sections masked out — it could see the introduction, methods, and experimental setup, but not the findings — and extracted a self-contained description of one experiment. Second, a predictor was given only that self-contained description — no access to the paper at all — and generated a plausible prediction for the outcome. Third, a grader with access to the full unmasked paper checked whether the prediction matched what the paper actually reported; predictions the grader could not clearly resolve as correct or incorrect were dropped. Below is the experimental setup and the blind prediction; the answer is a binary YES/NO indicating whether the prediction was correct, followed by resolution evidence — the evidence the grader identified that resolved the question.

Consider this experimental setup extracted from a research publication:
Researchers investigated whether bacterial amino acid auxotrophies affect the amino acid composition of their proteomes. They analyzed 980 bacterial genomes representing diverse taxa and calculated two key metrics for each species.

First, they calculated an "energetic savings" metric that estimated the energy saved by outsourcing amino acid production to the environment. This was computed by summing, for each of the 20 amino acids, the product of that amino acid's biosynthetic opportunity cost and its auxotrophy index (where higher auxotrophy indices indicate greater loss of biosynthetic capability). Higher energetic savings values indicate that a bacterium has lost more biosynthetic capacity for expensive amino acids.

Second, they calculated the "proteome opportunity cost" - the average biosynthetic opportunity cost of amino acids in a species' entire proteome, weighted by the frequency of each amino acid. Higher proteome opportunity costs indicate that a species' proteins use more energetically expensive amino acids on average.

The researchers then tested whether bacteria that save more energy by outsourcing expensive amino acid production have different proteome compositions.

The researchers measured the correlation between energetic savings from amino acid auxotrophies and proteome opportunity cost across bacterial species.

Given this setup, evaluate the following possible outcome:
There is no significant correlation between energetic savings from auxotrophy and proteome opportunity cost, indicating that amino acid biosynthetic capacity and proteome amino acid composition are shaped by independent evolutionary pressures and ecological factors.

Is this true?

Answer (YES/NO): NO